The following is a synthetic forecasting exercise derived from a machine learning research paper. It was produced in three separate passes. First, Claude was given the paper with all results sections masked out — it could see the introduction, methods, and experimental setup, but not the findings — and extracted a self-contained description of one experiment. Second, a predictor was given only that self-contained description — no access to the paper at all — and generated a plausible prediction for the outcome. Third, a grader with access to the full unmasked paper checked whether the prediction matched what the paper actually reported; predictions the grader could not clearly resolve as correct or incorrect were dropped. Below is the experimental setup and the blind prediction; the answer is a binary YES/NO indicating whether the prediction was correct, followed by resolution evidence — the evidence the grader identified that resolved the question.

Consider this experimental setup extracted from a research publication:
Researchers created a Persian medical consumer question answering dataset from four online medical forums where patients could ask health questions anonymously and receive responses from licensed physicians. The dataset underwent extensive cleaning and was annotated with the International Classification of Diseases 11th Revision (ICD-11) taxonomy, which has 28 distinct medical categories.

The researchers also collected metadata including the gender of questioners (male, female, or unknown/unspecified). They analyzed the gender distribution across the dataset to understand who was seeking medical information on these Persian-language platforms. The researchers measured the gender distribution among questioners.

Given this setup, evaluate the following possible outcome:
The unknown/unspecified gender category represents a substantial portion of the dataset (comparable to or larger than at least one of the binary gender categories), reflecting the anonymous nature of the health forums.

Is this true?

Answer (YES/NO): YES